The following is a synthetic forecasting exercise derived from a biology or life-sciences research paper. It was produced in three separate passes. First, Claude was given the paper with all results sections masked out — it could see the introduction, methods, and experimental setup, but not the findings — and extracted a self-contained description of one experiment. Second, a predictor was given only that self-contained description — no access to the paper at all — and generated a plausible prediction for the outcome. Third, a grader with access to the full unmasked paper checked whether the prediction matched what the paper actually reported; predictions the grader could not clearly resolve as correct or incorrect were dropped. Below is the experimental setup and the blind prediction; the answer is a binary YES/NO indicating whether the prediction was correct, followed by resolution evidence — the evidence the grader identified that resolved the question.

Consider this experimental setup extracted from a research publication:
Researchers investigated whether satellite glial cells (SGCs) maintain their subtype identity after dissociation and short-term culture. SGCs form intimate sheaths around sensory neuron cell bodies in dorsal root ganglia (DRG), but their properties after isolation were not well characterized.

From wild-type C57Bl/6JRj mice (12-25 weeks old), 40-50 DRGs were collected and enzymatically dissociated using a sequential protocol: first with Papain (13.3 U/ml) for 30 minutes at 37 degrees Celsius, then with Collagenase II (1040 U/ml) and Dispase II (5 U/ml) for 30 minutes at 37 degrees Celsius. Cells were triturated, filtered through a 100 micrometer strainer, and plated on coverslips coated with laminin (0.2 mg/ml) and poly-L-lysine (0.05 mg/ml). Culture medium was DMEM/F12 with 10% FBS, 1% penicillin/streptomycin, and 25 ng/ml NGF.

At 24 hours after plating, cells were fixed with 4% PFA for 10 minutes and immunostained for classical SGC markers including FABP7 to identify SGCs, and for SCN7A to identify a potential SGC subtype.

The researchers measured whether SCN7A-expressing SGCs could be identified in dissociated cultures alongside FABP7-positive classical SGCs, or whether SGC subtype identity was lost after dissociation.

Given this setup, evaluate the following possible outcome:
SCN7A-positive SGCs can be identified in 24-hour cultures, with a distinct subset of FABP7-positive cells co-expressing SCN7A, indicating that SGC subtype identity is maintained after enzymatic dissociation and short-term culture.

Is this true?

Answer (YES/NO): NO